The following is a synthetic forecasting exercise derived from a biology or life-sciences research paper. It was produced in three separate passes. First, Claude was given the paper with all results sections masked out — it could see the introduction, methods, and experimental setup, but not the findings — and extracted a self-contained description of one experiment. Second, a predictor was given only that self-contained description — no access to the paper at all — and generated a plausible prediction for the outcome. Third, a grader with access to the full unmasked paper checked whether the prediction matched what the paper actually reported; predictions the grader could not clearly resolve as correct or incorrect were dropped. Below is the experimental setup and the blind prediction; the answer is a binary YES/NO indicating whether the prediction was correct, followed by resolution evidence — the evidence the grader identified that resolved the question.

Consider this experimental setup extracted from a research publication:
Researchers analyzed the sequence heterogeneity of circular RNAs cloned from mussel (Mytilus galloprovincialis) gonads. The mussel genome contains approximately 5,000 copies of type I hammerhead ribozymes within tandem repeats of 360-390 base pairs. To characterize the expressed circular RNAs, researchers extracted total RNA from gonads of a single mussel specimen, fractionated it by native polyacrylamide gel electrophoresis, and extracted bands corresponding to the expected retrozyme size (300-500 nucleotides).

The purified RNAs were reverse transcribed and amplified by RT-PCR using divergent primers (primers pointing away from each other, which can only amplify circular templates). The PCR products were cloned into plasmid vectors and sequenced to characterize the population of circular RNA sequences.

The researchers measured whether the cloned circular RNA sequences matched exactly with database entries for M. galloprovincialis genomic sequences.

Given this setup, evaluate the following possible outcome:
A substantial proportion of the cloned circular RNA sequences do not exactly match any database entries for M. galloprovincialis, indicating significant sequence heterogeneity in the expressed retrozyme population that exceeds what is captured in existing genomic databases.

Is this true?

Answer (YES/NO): YES